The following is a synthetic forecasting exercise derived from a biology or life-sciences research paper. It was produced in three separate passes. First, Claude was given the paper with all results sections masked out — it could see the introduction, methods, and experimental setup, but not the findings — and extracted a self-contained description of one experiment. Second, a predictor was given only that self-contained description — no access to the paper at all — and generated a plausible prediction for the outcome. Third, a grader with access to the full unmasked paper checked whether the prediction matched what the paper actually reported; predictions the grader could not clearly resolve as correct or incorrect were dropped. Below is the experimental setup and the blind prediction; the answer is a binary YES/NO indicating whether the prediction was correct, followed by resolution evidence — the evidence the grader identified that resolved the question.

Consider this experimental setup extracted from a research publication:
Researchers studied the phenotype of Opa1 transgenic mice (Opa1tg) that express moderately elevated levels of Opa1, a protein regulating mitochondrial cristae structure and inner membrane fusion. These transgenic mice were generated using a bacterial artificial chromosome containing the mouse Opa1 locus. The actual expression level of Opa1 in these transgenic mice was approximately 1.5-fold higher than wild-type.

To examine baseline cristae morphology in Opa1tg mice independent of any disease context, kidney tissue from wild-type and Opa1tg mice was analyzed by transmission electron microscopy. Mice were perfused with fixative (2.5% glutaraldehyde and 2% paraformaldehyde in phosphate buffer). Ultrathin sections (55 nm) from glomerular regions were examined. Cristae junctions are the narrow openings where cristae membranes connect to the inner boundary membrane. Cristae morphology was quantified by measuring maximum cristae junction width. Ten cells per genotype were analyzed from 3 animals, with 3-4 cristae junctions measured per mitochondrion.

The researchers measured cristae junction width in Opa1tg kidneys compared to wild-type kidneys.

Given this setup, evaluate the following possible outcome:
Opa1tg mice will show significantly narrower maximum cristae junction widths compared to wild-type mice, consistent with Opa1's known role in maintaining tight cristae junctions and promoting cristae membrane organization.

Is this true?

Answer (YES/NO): NO